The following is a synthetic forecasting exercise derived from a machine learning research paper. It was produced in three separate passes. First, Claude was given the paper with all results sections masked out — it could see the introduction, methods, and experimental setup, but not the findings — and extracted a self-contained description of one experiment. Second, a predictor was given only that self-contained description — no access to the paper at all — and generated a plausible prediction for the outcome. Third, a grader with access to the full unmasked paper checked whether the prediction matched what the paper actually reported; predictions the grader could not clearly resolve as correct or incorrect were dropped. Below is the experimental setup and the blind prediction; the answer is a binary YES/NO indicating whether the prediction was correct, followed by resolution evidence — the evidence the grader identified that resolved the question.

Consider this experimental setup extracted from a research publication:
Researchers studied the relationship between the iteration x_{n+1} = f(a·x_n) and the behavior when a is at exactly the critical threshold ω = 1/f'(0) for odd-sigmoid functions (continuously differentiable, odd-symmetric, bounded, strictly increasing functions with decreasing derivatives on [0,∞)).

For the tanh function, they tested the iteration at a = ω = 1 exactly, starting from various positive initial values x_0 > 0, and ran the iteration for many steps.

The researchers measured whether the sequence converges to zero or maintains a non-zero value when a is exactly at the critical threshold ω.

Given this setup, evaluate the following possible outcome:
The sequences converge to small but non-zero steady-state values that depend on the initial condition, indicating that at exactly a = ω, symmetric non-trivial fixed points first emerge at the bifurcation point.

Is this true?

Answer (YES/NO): NO